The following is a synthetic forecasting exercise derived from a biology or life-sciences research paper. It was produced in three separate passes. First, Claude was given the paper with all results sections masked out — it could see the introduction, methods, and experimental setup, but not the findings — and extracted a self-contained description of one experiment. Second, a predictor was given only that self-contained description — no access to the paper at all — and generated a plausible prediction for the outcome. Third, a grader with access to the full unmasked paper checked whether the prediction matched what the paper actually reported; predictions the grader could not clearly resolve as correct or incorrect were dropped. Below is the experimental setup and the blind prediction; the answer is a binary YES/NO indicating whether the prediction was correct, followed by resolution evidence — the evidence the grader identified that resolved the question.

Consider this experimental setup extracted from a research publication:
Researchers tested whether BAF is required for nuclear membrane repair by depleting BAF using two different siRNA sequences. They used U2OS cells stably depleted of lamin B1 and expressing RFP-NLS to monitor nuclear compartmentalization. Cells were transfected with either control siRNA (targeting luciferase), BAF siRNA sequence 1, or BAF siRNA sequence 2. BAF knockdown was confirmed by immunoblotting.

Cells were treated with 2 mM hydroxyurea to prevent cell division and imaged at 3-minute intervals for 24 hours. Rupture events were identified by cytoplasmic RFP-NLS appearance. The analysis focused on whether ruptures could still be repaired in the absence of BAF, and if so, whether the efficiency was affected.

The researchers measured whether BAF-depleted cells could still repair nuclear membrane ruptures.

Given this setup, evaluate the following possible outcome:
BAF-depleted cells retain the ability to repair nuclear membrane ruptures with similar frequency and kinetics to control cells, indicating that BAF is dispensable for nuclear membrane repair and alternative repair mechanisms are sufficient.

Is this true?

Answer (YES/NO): NO